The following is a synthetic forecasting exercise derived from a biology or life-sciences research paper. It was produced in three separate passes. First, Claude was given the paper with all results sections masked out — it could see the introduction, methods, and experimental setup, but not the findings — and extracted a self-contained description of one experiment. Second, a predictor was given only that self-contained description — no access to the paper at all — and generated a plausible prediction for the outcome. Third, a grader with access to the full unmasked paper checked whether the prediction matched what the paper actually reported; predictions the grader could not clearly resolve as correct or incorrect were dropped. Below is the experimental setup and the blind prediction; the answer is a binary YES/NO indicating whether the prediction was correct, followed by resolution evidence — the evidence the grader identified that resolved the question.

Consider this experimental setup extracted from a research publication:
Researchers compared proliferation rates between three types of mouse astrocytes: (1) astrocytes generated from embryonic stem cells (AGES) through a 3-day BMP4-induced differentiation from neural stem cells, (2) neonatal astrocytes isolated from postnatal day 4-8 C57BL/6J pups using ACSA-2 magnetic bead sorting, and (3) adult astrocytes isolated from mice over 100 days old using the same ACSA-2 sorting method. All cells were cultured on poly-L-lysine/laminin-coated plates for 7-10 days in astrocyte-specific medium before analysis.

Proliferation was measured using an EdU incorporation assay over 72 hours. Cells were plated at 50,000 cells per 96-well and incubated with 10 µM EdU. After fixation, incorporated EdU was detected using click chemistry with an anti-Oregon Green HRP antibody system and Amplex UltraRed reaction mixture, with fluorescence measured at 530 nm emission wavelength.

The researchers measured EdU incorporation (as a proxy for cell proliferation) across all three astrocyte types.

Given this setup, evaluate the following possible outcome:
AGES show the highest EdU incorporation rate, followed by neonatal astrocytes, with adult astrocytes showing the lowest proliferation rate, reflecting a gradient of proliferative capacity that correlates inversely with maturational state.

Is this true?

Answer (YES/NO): NO